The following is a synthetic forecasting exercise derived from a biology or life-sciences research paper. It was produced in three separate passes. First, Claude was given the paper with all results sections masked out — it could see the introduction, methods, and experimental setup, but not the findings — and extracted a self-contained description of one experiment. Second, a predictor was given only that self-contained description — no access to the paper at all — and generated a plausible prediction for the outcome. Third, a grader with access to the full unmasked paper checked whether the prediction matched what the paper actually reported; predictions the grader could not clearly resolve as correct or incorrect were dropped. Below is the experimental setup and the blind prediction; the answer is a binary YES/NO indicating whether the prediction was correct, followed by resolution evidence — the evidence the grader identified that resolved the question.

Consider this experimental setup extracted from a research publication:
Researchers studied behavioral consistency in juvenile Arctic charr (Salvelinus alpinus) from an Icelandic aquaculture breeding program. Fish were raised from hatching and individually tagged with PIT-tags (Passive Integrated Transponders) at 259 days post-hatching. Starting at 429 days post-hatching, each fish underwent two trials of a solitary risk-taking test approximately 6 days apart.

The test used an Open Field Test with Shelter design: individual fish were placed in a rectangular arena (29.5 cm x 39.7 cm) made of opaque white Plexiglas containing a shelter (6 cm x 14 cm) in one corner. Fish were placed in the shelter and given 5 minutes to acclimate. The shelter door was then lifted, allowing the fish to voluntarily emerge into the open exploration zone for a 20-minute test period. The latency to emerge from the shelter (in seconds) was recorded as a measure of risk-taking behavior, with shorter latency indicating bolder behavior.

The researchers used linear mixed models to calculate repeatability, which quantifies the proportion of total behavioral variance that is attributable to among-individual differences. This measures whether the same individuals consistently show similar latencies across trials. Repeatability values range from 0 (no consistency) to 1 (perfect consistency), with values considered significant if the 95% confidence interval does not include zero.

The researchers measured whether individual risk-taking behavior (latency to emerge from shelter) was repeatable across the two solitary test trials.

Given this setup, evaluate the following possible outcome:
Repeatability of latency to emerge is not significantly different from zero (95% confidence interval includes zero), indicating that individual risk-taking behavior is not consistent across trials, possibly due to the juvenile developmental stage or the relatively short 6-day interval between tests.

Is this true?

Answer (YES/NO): NO